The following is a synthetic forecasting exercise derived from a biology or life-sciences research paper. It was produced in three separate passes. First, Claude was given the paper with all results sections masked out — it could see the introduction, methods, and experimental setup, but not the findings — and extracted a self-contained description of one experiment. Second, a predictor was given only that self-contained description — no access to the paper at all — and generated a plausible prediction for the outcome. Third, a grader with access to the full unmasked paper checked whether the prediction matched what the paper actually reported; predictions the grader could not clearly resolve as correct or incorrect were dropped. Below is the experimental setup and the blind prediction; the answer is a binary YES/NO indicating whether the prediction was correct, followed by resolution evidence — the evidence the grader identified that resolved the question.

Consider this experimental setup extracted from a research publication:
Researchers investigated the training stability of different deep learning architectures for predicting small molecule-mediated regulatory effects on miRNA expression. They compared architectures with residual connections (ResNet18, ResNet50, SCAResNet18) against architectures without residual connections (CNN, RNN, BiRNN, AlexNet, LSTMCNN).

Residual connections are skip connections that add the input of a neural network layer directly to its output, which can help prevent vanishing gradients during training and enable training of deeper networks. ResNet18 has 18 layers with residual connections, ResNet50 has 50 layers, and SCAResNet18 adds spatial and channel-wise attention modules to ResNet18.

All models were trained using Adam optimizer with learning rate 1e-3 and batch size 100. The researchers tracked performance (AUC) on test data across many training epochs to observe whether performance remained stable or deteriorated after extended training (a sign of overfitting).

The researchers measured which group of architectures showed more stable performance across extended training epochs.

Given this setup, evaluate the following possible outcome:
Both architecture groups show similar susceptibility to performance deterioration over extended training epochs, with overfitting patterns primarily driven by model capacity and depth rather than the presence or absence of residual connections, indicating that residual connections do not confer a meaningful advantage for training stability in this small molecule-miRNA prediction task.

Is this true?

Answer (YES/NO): NO